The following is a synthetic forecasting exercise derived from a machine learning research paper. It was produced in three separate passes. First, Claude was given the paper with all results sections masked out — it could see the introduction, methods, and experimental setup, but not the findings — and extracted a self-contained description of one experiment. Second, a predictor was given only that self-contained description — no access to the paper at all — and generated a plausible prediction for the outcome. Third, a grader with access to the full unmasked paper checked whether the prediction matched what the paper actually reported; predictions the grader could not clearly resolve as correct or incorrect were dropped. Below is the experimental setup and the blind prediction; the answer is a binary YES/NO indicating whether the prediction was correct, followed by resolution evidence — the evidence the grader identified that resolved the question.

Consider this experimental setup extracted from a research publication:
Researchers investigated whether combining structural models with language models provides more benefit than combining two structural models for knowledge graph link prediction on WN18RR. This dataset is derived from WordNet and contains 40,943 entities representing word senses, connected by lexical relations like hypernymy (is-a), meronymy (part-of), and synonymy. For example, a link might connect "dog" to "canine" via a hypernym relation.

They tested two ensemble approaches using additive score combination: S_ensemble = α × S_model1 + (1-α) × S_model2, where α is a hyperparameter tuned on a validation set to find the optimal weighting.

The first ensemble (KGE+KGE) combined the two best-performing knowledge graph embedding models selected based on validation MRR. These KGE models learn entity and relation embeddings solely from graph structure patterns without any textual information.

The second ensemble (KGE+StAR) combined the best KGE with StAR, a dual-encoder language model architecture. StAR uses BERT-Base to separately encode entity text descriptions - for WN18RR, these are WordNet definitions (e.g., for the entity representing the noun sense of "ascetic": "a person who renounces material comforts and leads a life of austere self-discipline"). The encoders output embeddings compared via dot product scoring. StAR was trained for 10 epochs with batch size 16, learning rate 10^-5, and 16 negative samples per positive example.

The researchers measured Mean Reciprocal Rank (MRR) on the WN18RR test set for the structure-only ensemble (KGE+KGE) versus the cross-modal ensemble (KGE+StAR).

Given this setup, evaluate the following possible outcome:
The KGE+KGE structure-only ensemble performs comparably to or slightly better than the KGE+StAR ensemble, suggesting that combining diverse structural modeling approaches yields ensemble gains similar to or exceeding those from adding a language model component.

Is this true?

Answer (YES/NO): NO